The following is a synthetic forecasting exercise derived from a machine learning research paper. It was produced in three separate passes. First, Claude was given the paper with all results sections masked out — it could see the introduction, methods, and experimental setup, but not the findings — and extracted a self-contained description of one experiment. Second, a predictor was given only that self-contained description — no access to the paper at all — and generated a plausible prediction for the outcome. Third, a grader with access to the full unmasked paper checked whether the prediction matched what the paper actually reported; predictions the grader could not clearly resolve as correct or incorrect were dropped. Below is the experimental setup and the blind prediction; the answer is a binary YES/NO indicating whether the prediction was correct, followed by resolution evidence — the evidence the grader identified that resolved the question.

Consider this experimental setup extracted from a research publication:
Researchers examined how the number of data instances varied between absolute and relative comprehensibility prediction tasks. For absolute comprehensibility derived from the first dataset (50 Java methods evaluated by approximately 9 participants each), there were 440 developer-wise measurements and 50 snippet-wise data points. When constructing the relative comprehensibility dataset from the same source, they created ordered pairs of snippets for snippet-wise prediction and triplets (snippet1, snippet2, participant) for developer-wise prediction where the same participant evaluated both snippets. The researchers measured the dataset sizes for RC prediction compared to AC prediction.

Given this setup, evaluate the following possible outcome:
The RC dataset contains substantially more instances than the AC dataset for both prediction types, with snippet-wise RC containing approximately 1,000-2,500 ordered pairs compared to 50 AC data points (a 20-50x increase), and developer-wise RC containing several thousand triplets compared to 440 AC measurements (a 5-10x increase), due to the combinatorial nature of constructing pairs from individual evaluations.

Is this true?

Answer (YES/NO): YES